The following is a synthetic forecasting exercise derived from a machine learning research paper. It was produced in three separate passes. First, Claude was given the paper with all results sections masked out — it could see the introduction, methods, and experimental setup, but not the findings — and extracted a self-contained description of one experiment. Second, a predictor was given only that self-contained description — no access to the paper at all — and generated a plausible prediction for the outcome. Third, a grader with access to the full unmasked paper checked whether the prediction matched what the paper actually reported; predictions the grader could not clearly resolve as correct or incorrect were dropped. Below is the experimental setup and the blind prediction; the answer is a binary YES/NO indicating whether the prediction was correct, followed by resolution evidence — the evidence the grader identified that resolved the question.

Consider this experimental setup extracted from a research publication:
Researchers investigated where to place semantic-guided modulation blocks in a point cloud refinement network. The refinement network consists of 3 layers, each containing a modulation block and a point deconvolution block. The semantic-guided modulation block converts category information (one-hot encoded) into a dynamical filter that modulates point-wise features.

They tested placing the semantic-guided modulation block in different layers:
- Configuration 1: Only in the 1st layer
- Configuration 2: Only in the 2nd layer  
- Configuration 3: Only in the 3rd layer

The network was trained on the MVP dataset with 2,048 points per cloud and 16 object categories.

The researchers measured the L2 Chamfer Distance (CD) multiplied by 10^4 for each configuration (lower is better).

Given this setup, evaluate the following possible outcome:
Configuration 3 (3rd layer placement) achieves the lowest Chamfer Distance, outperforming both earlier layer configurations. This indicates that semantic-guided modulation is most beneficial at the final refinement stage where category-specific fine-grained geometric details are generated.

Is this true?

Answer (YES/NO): NO